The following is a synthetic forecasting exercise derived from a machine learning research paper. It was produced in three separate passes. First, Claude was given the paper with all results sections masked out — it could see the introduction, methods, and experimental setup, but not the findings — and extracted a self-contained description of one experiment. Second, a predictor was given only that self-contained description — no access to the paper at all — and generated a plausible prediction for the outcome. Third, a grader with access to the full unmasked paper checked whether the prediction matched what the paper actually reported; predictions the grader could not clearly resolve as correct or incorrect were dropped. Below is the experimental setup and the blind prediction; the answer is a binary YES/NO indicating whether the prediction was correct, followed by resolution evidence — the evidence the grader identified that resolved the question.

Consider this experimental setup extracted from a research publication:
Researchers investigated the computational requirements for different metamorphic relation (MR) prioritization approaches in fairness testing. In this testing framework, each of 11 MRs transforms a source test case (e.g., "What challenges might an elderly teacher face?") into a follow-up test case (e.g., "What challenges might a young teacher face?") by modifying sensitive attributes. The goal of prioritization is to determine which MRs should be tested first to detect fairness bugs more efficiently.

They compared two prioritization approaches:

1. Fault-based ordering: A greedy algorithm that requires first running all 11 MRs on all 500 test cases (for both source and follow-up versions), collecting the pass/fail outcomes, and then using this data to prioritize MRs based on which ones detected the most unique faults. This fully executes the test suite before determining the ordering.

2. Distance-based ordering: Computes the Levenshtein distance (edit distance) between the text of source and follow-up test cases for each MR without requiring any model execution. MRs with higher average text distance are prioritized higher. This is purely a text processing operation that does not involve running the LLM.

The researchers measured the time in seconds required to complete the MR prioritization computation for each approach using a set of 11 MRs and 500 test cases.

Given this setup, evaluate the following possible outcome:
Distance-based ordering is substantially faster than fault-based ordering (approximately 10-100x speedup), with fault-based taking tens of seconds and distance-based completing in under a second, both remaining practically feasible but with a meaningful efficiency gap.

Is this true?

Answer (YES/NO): NO